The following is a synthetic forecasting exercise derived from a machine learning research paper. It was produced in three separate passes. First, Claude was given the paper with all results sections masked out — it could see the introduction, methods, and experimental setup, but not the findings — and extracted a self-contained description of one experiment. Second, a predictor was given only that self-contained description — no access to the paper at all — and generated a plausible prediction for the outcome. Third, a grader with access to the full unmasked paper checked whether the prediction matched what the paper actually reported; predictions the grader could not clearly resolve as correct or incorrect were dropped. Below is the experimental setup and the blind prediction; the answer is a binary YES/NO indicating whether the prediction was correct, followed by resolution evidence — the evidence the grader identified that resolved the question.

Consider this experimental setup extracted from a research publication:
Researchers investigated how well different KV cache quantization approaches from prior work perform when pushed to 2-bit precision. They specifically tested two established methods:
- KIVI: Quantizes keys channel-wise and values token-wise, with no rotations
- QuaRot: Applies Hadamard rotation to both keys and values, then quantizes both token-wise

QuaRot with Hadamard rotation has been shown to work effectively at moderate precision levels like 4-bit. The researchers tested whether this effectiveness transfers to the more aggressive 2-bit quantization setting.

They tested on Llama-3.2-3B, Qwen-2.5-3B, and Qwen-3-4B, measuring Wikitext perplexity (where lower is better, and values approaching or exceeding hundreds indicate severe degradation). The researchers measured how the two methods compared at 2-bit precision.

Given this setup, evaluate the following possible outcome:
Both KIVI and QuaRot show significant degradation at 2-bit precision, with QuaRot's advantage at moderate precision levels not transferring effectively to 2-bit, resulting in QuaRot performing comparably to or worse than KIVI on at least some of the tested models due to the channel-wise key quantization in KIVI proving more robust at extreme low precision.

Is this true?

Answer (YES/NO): YES